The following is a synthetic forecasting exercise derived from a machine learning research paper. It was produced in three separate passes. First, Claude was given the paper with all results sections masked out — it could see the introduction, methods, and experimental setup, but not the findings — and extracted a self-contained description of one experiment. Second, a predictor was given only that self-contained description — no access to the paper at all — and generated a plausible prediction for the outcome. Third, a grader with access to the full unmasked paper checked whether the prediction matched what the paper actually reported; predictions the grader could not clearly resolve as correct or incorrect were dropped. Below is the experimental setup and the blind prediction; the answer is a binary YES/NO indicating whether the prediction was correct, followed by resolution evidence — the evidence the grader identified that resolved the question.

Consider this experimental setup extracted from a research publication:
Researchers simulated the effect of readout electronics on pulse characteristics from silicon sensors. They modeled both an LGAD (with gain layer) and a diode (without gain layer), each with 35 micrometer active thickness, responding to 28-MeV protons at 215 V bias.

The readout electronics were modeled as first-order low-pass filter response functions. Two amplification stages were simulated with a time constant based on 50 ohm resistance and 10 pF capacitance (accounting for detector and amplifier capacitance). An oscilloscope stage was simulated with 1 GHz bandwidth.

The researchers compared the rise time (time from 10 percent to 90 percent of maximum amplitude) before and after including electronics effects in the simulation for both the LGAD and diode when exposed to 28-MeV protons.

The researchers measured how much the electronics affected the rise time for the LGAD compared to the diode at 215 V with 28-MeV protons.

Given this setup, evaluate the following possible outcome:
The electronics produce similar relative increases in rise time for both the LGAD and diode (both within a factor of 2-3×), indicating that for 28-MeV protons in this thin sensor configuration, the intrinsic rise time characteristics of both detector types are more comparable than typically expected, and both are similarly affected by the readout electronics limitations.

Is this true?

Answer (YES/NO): NO